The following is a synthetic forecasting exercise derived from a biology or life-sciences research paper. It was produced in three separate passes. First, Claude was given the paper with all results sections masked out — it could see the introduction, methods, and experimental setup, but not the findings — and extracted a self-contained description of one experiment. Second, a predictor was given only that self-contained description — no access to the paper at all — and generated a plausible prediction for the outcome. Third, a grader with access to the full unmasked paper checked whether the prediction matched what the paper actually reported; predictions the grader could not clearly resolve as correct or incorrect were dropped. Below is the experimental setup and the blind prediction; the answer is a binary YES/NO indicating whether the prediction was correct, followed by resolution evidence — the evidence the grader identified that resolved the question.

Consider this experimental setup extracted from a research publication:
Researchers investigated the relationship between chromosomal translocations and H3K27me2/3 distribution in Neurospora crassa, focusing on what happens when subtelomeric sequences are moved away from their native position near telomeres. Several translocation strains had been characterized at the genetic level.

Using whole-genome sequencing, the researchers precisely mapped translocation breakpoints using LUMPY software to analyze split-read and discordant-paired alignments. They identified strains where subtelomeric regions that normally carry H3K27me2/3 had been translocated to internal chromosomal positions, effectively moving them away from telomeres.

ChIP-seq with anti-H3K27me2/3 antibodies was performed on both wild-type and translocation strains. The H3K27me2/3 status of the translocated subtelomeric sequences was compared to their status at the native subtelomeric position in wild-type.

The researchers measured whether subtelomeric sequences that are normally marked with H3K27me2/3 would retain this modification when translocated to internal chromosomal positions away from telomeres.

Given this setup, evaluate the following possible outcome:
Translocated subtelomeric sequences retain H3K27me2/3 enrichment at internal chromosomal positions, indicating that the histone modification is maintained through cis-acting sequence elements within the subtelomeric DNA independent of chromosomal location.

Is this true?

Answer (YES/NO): NO